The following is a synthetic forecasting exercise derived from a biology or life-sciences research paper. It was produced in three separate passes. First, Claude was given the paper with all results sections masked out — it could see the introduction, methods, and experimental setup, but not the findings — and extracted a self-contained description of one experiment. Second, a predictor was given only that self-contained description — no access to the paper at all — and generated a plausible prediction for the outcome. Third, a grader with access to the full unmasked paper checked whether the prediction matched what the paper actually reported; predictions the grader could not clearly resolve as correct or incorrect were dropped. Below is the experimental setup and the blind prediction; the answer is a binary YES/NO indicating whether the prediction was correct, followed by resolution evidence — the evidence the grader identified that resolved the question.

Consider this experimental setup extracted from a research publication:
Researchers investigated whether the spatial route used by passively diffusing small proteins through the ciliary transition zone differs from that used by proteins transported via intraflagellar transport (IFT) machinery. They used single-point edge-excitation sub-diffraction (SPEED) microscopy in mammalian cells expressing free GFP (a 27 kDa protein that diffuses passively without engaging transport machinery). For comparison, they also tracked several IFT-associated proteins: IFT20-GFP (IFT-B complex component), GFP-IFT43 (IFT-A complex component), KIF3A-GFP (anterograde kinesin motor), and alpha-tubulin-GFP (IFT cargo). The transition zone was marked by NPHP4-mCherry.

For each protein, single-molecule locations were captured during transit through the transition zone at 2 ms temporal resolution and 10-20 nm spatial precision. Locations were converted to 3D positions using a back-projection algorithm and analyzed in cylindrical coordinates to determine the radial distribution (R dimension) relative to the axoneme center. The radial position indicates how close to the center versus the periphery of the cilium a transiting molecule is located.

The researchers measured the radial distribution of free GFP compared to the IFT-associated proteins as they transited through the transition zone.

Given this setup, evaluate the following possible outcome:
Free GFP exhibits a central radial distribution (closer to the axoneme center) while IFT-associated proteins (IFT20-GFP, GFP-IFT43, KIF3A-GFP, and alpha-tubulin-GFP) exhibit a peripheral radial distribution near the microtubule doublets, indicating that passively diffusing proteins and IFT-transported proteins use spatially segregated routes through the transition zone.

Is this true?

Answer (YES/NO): NO